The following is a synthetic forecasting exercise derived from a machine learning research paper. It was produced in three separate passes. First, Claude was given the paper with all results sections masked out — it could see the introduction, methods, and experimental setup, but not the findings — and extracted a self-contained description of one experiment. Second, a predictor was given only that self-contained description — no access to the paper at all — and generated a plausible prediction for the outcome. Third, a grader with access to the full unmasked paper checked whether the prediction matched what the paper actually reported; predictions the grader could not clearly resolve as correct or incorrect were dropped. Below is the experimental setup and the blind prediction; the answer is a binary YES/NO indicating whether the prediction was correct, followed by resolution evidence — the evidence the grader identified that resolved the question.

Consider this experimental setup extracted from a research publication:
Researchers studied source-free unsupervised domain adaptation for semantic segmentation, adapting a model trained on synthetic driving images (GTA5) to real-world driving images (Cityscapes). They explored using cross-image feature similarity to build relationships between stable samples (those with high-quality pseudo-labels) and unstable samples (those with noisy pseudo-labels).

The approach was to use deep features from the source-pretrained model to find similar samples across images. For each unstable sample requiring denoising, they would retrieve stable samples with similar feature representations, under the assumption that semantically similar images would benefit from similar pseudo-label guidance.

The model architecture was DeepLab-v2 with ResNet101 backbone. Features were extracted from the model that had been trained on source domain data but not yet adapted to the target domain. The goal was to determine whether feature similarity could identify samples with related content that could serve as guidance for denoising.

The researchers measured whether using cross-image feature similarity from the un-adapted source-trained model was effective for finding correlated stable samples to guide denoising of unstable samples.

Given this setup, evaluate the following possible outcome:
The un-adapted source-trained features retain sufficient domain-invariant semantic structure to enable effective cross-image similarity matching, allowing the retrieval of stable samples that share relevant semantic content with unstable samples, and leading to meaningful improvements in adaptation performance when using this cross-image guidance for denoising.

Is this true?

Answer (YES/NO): NO